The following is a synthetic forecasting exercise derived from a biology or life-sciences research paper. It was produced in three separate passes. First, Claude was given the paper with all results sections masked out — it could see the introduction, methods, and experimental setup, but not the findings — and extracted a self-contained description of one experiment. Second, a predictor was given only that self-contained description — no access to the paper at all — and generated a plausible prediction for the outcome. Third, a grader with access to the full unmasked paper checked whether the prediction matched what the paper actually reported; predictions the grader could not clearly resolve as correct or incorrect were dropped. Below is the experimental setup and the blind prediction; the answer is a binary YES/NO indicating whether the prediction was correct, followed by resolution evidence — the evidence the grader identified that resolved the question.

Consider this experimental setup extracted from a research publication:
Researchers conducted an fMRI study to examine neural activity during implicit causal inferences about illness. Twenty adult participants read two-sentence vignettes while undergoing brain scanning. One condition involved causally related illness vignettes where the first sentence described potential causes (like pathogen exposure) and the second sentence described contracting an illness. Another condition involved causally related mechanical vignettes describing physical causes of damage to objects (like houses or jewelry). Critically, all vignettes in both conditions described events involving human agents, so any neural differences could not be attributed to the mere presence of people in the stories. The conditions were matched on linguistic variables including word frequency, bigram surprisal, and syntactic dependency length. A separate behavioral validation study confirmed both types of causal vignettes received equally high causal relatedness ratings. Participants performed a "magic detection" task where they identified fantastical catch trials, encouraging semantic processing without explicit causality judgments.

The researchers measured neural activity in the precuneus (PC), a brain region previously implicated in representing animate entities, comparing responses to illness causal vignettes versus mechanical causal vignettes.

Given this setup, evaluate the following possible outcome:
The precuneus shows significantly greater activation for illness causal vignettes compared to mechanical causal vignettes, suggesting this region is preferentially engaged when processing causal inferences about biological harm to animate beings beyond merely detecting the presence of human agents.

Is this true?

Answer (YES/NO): YES